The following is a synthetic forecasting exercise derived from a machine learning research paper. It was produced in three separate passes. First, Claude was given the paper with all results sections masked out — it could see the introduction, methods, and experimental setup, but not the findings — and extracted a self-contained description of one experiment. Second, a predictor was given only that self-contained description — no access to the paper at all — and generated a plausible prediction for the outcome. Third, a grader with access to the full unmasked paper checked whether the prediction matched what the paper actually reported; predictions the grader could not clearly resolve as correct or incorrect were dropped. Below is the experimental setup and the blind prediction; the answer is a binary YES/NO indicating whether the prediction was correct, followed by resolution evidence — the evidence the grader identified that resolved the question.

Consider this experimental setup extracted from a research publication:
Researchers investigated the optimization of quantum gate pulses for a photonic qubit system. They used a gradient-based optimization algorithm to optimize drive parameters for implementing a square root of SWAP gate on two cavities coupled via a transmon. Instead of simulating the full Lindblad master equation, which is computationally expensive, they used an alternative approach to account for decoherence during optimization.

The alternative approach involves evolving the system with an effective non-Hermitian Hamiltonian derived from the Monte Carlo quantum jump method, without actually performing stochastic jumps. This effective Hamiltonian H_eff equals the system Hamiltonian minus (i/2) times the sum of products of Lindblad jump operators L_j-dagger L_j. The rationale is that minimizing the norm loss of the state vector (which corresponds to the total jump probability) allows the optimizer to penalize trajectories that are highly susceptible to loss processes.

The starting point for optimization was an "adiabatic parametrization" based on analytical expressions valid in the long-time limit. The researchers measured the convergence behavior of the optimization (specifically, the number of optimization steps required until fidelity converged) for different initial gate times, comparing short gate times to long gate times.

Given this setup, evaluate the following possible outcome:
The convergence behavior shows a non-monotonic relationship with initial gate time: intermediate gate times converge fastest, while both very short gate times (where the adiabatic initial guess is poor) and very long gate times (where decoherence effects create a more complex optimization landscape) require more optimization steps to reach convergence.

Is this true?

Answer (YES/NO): NO